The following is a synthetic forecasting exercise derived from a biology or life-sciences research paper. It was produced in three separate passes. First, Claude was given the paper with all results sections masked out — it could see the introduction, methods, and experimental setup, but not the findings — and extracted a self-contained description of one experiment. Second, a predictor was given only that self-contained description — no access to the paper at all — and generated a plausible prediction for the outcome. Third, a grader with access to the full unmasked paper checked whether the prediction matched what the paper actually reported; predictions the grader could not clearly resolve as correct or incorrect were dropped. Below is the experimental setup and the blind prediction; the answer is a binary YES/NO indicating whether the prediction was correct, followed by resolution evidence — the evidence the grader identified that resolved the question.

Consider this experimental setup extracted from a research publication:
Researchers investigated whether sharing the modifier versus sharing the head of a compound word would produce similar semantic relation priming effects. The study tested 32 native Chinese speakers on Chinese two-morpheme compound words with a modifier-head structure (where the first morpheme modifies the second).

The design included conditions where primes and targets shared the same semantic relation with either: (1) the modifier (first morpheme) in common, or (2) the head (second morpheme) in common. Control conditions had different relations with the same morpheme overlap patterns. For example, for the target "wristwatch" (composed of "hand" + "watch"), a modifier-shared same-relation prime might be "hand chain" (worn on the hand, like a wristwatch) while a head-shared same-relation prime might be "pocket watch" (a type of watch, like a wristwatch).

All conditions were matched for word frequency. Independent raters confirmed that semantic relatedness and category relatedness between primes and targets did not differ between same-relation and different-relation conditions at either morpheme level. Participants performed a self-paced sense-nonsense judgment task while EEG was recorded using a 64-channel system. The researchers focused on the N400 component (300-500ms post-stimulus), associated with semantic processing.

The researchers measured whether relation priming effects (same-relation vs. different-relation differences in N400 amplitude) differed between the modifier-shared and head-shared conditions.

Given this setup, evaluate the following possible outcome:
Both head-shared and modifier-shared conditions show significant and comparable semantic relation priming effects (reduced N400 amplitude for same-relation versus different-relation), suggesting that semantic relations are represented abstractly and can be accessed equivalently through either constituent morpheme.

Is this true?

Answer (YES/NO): YES